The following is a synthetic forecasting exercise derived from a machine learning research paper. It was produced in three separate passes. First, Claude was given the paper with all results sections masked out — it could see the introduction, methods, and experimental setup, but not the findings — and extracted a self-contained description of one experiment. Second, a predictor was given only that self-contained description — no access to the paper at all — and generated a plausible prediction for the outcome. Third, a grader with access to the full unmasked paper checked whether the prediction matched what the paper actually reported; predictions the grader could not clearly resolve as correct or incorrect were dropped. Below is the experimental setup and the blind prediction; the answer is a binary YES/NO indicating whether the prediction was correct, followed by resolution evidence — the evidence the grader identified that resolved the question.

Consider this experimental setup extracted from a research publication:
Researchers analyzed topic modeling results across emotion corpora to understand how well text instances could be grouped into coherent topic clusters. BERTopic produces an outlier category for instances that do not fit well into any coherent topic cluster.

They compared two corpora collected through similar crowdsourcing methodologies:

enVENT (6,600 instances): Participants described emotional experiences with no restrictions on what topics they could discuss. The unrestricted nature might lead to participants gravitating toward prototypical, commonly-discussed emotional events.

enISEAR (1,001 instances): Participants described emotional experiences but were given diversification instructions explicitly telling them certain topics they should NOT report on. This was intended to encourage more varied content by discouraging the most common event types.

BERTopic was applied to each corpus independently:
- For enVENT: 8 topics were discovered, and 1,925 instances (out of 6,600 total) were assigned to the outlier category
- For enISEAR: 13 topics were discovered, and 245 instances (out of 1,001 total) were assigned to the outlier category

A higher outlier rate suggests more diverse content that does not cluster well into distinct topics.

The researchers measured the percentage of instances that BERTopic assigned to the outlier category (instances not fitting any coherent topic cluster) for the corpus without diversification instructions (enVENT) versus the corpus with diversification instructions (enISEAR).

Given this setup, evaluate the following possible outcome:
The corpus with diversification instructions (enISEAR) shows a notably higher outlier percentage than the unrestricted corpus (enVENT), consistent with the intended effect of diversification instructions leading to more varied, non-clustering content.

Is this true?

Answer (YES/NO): NO